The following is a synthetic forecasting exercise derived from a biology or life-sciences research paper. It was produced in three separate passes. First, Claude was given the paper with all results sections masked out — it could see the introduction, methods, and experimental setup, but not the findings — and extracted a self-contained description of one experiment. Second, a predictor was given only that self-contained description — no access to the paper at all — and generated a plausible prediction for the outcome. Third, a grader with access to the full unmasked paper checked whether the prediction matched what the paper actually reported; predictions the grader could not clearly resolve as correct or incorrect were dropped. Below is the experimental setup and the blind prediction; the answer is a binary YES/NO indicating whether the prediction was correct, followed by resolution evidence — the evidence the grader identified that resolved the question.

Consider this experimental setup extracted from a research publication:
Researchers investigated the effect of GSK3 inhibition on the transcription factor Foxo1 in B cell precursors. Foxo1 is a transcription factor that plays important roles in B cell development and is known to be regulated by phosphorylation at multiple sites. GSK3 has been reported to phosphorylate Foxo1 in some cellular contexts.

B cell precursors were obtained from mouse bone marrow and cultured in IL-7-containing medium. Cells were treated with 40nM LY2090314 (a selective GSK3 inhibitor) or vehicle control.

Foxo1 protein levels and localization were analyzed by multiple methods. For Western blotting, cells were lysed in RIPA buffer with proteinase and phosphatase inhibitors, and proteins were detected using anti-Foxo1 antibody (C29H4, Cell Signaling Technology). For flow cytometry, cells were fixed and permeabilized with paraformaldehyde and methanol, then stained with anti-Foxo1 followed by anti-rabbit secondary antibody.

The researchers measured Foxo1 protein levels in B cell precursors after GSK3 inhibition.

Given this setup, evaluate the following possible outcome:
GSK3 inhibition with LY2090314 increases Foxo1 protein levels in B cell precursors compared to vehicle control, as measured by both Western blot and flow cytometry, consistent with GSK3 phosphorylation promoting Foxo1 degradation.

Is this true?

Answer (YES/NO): NO